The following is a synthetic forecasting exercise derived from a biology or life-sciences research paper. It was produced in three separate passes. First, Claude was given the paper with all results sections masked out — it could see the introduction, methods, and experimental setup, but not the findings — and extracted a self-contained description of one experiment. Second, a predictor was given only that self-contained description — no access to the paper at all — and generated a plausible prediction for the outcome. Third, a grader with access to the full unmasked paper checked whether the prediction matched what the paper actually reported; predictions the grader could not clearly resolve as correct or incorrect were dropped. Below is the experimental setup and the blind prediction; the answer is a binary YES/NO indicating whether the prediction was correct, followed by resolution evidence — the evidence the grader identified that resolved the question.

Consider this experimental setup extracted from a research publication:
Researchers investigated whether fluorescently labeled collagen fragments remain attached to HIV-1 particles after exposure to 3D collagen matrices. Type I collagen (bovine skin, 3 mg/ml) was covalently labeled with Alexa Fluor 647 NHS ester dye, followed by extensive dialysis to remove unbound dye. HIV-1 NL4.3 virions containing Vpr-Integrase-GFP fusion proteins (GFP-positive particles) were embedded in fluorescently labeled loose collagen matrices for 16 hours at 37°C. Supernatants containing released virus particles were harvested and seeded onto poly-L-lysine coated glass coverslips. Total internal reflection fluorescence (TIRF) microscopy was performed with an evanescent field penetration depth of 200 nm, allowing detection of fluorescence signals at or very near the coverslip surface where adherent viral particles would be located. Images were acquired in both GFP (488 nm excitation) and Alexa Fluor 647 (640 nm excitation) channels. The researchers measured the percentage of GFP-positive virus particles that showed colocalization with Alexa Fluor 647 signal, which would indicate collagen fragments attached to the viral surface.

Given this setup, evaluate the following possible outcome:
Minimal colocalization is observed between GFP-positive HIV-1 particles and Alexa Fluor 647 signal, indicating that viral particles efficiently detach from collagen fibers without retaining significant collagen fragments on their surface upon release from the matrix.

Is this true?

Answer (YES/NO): YES